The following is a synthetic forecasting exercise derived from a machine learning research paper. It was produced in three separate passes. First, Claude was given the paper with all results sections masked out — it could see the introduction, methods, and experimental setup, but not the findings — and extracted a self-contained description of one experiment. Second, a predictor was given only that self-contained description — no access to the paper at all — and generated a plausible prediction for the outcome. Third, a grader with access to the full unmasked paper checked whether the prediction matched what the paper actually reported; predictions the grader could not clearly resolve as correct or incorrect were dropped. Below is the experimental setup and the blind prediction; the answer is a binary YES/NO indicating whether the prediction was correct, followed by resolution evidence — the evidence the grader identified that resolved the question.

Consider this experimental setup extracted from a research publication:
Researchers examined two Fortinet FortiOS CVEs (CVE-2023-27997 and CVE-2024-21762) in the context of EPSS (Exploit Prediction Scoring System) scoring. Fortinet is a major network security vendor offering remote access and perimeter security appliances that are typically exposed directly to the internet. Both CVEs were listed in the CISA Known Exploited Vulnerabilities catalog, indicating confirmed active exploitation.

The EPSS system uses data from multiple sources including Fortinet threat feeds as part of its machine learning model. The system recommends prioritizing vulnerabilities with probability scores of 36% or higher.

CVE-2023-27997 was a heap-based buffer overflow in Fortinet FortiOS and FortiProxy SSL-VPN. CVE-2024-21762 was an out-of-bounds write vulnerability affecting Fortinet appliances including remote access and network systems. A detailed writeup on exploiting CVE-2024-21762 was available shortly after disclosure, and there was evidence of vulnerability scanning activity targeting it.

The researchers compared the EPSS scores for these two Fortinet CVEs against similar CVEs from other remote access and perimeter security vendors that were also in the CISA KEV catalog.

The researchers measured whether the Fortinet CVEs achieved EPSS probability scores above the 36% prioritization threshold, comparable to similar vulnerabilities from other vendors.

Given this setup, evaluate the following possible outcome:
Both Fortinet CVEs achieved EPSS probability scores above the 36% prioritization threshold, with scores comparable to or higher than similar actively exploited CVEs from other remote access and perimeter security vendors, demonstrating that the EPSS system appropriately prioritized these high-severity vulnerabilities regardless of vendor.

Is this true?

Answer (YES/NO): NO